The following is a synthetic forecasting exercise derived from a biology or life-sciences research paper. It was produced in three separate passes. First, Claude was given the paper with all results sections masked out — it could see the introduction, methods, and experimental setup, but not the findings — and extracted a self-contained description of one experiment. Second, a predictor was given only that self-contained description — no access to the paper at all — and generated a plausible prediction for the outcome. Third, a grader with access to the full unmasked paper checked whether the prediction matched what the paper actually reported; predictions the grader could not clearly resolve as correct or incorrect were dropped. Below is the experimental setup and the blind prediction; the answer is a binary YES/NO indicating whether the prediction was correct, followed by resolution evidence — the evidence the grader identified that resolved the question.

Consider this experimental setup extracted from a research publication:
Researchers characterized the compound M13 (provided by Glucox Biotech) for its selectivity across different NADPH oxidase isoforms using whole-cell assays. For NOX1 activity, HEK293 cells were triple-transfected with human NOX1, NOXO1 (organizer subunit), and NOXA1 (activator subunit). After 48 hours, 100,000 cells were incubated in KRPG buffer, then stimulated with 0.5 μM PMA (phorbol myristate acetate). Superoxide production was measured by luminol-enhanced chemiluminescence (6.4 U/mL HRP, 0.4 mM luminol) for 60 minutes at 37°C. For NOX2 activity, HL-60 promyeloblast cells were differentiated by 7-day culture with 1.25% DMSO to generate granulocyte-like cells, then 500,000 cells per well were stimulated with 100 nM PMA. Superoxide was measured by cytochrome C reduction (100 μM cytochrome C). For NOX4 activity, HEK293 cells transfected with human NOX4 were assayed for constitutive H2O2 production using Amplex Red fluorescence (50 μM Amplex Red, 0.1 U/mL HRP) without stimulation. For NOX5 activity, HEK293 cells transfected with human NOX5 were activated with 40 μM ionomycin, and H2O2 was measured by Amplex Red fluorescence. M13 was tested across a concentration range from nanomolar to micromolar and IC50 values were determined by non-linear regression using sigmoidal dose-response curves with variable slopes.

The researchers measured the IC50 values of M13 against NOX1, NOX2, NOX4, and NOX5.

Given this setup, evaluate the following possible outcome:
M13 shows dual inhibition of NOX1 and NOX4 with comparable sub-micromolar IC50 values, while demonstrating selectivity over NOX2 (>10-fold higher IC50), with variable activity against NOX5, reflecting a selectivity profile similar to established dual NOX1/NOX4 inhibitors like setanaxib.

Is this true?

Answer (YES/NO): NO